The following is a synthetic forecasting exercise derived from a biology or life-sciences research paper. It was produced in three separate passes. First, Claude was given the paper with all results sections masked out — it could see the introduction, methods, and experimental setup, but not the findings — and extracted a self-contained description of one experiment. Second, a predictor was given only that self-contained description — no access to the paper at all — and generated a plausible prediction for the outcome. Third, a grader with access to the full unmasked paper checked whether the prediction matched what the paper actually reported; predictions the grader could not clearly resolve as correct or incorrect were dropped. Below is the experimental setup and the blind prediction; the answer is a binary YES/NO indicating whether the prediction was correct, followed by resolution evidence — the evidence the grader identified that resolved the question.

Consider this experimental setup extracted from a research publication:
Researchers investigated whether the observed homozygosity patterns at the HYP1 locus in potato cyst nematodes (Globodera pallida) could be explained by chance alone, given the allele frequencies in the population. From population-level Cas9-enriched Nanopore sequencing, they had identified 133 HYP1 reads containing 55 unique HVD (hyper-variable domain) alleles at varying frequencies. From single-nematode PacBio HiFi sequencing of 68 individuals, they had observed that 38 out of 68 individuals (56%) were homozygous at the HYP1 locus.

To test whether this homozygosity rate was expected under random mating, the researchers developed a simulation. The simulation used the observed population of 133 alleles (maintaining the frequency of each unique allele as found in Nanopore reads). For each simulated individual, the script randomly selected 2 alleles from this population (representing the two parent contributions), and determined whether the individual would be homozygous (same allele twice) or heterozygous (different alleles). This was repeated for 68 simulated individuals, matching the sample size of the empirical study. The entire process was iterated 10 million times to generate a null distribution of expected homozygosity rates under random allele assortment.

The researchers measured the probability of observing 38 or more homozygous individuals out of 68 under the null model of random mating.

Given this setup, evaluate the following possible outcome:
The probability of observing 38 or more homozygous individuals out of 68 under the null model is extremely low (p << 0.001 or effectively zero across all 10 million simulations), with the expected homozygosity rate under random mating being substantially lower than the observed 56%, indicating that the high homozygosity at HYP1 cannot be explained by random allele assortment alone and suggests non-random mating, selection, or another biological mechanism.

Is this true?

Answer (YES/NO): YES